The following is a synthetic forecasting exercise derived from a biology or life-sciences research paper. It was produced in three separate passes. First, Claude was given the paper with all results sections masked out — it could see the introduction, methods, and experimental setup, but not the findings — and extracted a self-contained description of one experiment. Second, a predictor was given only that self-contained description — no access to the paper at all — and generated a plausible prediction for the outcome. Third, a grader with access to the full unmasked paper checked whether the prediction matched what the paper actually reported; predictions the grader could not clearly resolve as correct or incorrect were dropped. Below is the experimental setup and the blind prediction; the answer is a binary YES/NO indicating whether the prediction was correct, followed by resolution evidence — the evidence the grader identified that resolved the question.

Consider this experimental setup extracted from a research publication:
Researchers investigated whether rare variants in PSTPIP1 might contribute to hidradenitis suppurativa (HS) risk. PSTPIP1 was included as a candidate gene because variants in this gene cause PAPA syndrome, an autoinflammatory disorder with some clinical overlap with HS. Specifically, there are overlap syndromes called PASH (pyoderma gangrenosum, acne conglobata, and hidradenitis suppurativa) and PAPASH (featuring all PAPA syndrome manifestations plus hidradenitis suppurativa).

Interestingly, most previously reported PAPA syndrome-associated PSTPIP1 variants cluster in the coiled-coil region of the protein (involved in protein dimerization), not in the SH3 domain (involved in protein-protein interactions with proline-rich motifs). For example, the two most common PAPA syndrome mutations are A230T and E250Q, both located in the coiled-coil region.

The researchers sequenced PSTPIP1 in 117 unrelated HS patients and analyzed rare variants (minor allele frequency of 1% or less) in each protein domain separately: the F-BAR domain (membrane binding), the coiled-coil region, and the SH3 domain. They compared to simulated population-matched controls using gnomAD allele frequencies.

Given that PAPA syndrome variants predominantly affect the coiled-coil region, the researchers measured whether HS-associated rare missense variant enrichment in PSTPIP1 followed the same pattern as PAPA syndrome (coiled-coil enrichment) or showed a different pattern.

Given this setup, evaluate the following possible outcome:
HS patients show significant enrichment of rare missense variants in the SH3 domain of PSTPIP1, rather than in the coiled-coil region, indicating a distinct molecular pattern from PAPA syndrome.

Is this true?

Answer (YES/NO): YES